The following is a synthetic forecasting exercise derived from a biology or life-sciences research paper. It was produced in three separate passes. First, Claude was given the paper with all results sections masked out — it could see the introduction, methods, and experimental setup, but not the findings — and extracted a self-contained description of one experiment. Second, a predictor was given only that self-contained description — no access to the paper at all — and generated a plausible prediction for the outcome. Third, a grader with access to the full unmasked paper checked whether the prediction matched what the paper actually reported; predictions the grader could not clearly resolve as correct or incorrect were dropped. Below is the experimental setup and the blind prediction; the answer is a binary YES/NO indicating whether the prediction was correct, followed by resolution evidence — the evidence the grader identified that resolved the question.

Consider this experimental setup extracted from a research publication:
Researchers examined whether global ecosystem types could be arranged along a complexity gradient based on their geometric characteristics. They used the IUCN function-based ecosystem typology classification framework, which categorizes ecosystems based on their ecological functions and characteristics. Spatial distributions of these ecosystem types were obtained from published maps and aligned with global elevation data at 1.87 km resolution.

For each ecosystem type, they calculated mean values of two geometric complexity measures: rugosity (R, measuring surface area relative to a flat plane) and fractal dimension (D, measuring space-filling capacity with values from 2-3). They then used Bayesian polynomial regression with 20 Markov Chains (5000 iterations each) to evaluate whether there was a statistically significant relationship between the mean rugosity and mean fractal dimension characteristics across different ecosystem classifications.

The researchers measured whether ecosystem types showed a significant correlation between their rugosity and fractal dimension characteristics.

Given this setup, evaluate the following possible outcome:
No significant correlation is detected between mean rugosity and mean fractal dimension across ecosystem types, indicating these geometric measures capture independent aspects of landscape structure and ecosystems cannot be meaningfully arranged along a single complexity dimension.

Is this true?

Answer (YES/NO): NO